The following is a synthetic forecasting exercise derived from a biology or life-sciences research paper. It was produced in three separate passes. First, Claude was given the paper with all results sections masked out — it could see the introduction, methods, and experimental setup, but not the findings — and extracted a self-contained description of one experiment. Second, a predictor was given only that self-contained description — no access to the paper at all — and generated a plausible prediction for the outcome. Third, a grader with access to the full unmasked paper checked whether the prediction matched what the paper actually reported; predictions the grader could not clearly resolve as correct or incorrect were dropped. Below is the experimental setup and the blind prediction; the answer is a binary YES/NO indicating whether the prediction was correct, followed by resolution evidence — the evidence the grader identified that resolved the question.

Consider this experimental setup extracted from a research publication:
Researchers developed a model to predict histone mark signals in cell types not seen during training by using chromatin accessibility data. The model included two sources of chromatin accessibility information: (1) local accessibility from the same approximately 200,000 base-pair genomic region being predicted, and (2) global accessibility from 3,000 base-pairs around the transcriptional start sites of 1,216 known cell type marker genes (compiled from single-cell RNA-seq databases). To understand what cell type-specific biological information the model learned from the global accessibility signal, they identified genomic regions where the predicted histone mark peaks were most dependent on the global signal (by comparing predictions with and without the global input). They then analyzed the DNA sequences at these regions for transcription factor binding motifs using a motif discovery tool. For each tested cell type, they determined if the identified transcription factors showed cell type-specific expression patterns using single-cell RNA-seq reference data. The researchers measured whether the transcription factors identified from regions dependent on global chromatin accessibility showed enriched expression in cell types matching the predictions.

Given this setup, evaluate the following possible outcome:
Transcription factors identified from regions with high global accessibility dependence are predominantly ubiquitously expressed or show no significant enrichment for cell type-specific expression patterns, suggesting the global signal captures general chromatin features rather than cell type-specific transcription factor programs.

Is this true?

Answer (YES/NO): NO